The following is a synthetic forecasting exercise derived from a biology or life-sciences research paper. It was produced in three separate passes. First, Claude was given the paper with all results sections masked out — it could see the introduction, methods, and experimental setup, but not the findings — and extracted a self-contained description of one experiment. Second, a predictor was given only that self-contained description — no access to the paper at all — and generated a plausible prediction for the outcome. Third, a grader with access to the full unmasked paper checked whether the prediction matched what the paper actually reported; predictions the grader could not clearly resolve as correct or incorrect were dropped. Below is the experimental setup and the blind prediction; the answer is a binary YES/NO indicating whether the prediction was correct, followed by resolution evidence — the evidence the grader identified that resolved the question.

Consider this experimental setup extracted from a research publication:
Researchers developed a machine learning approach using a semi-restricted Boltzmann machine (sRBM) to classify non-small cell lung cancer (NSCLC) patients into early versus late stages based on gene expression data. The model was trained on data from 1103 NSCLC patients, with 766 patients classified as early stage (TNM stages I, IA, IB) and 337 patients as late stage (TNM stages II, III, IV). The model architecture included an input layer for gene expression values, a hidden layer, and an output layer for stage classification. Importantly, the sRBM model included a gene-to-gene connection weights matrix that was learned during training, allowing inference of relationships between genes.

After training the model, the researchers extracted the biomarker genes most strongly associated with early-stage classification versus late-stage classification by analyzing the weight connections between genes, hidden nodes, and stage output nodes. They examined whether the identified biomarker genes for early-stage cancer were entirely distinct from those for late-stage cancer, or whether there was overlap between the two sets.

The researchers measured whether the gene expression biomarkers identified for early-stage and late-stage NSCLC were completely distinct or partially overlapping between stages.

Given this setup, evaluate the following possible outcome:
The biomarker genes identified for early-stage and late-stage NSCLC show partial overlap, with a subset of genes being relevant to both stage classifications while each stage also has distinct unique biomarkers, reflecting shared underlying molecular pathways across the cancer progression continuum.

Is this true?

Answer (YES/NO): YES